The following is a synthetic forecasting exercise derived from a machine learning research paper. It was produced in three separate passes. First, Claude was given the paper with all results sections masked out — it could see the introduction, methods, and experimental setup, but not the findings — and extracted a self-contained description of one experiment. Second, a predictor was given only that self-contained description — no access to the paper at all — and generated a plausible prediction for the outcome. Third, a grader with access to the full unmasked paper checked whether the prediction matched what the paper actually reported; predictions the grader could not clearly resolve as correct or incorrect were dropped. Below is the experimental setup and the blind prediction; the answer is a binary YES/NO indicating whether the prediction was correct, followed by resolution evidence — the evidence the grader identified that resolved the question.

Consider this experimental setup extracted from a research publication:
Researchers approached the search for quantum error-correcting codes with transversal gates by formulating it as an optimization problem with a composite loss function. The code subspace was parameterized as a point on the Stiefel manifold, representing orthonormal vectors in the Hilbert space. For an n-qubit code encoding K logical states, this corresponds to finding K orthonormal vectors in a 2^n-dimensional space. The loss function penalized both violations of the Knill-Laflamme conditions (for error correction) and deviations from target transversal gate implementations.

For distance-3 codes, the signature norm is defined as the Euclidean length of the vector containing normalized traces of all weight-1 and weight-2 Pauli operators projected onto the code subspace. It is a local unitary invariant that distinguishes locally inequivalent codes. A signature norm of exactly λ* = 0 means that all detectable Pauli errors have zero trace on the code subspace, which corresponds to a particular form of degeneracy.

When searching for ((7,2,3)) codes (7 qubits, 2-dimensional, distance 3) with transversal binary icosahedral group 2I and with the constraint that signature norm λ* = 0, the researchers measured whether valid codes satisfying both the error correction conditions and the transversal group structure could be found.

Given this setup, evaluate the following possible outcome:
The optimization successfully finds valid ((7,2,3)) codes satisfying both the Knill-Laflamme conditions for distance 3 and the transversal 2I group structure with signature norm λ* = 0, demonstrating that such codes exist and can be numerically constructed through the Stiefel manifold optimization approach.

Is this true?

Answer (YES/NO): YES